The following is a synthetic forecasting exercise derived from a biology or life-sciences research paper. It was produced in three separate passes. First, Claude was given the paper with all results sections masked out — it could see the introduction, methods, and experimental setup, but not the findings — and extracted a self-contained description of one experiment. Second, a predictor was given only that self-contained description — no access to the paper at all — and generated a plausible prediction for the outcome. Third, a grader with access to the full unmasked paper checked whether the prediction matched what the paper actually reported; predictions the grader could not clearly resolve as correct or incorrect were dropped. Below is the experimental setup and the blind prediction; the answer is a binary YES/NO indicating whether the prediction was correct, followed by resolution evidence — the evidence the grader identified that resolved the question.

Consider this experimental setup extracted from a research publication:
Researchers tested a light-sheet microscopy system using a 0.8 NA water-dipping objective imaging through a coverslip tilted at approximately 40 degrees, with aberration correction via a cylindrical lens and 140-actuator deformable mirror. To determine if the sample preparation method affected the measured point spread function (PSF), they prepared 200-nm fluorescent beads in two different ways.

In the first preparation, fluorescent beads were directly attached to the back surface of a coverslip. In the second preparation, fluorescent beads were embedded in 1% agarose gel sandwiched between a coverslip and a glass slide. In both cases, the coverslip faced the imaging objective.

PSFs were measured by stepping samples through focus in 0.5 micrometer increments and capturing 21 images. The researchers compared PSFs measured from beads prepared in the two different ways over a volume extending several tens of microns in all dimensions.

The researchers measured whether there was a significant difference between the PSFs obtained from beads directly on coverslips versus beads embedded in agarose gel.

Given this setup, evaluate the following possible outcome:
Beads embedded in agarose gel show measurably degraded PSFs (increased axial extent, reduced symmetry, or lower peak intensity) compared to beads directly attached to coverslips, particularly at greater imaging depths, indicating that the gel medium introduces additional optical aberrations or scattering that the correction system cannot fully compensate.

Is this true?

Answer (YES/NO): NO